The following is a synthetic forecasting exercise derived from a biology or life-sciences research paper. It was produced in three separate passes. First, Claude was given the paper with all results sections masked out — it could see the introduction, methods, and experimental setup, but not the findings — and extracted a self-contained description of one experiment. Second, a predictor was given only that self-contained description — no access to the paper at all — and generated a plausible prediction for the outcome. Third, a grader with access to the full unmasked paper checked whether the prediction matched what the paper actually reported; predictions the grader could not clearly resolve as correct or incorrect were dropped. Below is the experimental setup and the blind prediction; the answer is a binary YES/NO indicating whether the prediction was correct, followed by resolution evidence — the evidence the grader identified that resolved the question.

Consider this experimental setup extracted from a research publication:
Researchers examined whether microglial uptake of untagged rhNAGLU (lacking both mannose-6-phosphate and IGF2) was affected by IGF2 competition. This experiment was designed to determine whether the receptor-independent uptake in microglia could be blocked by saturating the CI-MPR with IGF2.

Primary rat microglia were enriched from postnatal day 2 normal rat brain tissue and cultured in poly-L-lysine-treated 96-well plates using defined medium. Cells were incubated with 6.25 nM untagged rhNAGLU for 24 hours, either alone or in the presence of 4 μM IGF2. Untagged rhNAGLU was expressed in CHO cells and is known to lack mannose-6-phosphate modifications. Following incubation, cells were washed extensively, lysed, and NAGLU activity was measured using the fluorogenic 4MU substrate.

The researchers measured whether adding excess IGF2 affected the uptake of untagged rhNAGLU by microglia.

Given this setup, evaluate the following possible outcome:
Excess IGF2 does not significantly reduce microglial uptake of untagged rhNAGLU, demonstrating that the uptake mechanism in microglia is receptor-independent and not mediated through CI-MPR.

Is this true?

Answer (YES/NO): YES